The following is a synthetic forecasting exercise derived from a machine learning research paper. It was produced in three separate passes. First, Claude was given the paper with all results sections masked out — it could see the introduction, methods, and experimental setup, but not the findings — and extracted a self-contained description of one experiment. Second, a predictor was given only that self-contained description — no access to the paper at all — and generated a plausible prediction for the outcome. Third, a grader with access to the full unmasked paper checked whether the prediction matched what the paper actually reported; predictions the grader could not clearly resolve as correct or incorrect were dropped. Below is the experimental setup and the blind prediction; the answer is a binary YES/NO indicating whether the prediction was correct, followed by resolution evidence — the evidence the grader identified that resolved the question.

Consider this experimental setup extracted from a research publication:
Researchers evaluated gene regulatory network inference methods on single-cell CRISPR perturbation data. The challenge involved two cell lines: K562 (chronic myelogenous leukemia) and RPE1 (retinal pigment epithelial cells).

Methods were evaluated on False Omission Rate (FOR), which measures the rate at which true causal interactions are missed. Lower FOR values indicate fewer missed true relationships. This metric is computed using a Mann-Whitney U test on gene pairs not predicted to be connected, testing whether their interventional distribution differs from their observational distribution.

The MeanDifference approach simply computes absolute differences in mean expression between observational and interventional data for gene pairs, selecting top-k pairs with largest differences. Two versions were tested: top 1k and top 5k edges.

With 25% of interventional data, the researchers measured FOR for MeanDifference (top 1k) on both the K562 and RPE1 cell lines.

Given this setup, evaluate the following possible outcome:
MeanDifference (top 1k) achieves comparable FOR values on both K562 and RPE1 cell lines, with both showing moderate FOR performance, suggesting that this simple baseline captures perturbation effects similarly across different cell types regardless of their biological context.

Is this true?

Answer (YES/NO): NO